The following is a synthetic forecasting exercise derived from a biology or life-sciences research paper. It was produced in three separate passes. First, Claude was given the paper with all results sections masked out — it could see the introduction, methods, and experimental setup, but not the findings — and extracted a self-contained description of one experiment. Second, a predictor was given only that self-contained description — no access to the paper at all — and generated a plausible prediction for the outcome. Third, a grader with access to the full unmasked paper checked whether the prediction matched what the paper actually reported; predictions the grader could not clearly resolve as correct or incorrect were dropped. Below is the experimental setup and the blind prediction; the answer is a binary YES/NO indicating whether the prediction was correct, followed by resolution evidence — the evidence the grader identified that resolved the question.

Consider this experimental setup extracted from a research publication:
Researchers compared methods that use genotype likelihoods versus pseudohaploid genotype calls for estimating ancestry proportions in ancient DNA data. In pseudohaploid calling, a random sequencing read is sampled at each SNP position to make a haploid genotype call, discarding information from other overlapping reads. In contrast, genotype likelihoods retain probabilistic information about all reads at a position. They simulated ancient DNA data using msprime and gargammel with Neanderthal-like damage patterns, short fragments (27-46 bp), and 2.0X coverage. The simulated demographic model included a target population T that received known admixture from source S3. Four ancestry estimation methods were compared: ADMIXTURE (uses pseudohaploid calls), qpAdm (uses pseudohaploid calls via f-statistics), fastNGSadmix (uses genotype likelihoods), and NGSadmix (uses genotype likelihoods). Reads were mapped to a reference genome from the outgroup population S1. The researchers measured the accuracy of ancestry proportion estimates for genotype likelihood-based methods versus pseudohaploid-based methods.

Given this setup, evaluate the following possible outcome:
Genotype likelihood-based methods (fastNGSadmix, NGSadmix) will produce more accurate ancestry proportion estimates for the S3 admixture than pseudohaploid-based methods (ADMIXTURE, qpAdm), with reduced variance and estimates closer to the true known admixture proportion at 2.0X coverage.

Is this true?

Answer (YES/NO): NO